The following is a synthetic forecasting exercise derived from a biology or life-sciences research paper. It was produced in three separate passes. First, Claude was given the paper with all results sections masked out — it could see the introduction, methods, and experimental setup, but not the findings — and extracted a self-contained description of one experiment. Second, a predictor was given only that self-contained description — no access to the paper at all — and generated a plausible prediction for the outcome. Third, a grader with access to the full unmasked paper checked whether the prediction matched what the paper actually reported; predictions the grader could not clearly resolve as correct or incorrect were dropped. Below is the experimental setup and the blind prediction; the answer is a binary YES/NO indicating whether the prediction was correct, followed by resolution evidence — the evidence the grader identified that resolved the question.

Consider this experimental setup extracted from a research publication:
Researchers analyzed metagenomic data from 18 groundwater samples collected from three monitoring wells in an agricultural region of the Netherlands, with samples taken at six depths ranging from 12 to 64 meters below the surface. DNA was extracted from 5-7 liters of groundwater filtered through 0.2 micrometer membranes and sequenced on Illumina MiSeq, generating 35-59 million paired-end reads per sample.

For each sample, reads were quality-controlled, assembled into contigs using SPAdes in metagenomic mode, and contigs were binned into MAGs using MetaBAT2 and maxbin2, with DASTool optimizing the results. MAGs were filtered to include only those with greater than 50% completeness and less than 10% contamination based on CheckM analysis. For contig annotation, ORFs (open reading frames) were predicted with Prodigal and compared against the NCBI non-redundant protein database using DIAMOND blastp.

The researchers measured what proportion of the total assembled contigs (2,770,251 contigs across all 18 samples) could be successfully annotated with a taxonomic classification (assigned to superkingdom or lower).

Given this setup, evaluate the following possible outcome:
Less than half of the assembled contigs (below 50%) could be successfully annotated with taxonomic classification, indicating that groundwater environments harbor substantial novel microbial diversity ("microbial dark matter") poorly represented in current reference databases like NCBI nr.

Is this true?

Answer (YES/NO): NO